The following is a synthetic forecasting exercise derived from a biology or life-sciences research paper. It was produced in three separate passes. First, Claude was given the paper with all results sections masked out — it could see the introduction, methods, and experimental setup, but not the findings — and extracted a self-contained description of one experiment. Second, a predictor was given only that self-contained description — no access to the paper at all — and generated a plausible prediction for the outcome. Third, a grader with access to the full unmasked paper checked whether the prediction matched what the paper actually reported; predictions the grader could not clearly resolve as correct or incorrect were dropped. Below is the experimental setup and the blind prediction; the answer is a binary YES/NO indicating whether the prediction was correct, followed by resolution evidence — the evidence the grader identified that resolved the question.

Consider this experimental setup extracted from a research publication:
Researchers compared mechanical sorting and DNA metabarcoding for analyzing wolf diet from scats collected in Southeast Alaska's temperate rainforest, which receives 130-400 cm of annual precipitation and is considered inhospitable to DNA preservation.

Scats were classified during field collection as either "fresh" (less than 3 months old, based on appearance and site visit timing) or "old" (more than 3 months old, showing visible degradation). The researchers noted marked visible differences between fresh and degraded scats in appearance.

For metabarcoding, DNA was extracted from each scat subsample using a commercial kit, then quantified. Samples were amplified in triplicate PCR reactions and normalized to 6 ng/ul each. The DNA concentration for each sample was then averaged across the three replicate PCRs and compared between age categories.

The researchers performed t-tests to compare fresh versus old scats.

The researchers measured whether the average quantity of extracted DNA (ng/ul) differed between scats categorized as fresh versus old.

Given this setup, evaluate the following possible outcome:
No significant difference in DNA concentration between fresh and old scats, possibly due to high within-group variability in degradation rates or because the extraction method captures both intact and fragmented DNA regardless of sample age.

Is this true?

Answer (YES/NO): YES